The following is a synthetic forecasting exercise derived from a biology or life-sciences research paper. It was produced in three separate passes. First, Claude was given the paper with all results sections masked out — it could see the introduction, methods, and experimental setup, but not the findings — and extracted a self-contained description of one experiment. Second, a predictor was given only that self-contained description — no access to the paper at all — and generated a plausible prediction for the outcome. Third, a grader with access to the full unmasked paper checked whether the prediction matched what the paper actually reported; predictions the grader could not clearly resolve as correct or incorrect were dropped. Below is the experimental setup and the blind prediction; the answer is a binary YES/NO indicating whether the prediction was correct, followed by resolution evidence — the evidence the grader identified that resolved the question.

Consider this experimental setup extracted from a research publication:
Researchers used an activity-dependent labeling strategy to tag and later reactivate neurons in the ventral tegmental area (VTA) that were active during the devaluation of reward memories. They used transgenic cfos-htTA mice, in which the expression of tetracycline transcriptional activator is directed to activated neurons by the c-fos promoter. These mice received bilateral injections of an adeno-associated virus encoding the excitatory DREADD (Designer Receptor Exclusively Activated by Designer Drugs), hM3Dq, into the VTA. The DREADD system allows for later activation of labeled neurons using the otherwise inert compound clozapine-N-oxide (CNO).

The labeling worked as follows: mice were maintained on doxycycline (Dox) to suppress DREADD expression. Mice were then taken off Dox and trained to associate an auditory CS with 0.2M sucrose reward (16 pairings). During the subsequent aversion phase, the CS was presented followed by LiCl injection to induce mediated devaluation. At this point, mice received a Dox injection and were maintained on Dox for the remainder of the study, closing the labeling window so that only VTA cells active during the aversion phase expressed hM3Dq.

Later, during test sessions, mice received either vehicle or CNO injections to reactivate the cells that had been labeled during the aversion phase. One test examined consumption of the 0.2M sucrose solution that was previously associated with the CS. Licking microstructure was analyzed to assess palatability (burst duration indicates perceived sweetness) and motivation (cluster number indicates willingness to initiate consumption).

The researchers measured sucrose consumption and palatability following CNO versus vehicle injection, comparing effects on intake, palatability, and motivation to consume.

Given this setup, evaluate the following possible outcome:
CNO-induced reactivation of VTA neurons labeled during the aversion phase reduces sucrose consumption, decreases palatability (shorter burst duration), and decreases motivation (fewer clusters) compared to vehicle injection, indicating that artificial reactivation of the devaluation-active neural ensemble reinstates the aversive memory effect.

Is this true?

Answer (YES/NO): NO